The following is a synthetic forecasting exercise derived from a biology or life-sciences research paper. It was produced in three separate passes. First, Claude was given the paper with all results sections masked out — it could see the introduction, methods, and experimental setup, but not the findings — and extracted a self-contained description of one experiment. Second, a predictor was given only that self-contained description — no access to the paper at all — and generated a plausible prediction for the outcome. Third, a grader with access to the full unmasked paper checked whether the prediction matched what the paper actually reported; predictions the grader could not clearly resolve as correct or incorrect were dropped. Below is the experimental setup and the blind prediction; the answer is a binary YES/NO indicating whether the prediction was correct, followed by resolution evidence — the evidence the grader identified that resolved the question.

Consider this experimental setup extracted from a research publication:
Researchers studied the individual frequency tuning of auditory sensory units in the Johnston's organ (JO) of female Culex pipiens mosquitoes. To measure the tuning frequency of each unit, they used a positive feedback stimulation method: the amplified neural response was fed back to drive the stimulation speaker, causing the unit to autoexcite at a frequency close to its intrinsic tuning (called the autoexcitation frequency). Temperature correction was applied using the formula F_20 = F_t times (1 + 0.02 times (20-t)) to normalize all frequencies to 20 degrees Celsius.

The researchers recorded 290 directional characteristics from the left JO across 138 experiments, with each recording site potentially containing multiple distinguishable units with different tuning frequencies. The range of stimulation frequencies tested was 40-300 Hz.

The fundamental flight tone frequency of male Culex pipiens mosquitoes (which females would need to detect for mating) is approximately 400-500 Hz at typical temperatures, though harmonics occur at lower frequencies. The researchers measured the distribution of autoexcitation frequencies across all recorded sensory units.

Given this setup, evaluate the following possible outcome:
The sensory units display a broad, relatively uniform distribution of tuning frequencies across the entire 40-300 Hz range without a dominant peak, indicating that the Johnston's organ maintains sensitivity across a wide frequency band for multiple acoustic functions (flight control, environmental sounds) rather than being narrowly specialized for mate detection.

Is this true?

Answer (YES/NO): NO